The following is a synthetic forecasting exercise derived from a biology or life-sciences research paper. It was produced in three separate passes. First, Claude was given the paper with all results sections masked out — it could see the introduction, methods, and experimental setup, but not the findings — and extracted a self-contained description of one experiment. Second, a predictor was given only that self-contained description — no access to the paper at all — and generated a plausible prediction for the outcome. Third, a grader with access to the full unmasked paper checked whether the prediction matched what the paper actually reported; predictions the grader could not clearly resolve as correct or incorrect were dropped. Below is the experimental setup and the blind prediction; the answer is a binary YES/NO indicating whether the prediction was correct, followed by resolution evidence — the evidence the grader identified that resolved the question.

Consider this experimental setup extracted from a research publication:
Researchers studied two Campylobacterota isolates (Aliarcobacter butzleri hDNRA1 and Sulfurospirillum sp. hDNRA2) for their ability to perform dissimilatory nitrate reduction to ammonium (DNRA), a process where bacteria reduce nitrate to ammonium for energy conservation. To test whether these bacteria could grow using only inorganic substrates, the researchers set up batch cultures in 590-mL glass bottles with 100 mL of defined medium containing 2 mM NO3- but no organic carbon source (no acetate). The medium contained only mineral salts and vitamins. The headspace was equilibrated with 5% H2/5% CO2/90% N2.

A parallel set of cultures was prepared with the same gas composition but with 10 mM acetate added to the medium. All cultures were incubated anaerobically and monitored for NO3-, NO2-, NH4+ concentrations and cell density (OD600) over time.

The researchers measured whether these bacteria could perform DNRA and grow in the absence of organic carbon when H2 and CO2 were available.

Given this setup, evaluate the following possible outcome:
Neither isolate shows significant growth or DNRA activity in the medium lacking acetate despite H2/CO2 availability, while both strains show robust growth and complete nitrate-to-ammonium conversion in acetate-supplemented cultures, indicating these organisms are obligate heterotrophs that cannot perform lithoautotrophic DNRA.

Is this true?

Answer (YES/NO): NO